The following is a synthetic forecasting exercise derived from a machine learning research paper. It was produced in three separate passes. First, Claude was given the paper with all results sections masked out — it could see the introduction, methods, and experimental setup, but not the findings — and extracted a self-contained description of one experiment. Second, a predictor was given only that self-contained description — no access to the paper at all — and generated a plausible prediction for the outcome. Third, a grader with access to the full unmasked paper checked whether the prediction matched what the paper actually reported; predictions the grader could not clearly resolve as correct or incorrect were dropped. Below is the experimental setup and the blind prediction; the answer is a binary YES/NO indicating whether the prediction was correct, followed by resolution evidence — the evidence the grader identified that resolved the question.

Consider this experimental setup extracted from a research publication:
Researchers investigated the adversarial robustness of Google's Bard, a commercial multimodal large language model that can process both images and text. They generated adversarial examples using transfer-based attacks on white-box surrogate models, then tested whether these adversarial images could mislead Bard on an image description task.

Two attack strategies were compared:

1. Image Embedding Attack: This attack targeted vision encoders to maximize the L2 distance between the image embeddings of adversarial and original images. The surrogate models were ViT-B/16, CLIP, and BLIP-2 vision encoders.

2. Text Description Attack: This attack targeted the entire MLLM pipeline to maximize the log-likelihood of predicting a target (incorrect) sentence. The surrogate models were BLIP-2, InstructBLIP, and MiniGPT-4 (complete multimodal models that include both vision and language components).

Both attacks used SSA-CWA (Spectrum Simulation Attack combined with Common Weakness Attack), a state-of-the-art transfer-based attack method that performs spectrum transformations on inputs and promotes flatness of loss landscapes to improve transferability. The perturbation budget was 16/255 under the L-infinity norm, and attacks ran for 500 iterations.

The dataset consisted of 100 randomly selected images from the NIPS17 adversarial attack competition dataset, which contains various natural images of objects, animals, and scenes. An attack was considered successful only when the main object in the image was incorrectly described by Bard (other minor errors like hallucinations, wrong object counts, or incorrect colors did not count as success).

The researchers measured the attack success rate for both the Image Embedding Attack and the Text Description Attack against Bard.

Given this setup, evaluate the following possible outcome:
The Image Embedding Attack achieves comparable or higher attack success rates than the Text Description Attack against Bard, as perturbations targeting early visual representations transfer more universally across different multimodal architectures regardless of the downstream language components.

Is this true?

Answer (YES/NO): YES